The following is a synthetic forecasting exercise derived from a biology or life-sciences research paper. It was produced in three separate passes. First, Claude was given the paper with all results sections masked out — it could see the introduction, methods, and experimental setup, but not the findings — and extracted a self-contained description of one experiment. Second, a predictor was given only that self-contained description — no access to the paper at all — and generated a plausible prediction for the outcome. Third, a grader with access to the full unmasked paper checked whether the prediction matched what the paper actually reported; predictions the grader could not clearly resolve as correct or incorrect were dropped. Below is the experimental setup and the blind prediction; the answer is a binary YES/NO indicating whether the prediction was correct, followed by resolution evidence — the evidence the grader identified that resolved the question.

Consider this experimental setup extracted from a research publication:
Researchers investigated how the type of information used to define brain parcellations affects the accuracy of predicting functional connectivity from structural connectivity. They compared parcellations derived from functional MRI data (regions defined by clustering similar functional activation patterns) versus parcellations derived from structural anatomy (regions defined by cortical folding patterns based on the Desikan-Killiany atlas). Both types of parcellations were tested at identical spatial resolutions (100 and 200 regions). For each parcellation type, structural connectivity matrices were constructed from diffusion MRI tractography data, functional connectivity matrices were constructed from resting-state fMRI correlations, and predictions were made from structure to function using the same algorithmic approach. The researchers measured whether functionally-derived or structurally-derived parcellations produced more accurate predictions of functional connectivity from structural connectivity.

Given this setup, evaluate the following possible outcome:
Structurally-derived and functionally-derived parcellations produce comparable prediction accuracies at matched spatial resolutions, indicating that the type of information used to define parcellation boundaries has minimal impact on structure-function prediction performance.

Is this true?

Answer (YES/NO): NO